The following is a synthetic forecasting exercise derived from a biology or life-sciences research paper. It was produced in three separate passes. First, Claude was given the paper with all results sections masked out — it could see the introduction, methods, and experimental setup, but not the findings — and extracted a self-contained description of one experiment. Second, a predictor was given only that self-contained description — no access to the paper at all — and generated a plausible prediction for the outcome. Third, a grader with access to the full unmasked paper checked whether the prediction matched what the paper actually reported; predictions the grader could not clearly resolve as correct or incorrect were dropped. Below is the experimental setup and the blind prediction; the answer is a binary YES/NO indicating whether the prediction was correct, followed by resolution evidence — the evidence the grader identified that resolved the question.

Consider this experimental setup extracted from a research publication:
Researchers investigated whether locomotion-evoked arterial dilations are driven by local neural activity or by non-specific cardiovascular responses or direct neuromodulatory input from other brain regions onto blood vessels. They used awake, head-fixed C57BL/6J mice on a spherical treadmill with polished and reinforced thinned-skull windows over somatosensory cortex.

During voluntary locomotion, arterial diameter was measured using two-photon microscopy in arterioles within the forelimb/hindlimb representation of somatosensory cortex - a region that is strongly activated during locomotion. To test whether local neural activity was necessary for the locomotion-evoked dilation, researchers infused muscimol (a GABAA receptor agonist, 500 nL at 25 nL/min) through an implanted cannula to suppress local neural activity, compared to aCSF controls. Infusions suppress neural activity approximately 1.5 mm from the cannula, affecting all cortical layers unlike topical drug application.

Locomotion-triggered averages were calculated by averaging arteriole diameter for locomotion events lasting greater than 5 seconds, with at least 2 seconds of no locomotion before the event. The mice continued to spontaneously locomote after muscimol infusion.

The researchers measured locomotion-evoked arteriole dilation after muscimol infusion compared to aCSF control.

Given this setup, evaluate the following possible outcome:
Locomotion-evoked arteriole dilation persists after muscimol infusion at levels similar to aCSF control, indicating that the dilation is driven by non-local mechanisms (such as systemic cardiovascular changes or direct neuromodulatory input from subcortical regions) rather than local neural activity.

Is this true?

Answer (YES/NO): NO